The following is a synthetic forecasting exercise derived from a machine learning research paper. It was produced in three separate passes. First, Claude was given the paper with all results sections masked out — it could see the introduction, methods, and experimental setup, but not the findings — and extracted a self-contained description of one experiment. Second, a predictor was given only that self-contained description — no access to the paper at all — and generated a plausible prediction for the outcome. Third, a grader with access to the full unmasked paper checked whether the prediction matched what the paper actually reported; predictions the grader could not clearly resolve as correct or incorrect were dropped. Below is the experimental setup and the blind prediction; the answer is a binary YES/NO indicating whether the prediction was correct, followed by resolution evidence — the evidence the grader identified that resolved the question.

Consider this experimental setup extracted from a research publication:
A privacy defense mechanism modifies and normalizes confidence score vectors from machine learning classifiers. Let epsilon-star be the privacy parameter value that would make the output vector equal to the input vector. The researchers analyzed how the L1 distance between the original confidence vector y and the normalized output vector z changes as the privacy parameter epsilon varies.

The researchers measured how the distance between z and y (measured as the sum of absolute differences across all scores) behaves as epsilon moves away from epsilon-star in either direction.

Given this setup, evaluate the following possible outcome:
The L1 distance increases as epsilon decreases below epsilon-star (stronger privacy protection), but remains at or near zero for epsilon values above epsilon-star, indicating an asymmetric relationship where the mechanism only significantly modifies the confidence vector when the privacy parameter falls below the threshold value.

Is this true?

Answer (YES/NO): NO